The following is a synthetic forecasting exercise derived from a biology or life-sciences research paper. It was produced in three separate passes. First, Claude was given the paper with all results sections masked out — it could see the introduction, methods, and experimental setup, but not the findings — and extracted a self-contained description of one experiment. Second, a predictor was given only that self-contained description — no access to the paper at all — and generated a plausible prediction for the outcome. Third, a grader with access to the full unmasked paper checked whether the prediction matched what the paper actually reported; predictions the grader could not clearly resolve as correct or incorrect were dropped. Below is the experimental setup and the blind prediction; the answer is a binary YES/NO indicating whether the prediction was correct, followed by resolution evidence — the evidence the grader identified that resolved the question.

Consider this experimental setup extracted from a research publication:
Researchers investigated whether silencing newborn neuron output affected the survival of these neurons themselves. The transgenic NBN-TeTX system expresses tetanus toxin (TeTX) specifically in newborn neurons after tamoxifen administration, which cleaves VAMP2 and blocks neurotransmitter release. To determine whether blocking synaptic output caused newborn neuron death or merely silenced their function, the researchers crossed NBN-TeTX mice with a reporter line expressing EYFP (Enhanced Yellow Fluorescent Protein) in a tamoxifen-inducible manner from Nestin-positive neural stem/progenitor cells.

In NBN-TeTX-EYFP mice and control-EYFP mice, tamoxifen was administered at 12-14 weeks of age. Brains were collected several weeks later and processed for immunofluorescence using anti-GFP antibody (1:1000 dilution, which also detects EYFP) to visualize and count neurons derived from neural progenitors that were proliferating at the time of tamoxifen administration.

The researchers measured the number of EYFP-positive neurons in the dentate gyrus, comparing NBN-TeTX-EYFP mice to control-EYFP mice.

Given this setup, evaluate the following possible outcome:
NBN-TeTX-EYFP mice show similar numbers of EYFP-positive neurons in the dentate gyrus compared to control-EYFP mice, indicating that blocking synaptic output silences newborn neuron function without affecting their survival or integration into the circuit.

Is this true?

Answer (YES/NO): NO